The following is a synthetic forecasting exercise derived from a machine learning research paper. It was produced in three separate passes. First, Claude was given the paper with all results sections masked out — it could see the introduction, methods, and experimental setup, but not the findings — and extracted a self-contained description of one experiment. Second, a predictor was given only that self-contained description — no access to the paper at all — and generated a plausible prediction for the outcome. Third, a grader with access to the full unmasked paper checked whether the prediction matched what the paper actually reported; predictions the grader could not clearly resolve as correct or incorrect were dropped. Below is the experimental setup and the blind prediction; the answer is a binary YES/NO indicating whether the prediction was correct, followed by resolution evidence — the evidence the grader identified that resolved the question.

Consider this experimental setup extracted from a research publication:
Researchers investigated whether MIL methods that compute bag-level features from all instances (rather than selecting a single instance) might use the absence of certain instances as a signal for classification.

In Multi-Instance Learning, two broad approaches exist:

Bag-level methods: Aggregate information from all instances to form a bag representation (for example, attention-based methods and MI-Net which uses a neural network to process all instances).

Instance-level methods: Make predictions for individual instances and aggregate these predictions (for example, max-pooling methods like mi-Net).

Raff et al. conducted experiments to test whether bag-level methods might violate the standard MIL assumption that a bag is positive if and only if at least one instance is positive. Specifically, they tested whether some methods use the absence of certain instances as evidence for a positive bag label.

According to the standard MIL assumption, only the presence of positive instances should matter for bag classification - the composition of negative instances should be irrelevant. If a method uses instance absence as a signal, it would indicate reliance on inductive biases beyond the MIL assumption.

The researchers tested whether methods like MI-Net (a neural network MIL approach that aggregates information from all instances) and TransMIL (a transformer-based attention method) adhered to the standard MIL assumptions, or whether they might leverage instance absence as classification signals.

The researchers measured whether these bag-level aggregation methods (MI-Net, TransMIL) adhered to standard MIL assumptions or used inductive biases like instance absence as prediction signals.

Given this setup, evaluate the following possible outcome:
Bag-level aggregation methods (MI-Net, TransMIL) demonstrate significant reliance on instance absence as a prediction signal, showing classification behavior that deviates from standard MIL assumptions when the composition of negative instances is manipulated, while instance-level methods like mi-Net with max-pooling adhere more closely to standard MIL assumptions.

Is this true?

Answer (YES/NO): YES